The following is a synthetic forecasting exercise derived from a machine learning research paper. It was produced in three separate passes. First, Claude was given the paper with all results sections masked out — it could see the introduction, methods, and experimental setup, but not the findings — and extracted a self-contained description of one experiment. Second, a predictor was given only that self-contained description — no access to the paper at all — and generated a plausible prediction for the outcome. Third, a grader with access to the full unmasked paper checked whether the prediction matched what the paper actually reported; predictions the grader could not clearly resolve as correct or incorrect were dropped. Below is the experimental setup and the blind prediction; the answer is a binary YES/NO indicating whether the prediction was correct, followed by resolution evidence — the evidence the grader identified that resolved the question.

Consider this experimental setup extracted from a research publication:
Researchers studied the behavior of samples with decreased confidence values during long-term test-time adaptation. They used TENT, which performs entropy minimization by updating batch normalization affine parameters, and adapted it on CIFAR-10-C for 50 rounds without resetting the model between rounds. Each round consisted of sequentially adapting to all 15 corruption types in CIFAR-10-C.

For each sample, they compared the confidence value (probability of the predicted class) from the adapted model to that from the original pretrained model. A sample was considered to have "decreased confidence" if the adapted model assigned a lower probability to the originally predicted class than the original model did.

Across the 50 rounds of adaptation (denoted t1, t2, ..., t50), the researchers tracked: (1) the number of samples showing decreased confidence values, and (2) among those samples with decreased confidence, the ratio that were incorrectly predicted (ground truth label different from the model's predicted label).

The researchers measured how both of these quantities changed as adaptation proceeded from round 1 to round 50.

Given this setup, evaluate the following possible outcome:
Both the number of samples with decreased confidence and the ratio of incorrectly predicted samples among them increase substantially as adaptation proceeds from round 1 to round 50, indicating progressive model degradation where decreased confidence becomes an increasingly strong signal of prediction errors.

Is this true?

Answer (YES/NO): YES